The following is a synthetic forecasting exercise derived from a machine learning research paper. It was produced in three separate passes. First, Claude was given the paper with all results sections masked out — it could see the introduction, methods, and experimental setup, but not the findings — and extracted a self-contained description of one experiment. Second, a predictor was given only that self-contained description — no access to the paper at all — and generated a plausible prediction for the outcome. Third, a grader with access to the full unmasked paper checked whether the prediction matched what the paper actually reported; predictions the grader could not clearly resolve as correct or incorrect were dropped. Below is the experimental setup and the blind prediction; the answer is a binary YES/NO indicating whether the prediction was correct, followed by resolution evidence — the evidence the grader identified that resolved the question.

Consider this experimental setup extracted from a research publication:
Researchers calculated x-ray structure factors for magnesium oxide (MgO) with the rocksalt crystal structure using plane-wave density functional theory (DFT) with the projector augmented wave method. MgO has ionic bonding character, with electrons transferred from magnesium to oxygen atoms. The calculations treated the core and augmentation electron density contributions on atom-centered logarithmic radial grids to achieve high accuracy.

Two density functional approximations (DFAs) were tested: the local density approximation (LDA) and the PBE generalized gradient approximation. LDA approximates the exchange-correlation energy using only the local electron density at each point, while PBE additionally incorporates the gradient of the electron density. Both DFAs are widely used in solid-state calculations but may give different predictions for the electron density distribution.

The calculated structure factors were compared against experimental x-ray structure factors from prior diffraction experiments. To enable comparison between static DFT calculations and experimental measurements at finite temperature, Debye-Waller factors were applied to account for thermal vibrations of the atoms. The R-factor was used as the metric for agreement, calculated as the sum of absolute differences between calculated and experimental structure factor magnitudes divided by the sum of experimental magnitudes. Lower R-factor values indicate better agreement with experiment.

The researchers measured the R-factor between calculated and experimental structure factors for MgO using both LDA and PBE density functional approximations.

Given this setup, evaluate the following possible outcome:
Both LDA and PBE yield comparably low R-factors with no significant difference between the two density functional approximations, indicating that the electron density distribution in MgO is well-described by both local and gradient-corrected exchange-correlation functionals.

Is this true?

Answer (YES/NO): YES